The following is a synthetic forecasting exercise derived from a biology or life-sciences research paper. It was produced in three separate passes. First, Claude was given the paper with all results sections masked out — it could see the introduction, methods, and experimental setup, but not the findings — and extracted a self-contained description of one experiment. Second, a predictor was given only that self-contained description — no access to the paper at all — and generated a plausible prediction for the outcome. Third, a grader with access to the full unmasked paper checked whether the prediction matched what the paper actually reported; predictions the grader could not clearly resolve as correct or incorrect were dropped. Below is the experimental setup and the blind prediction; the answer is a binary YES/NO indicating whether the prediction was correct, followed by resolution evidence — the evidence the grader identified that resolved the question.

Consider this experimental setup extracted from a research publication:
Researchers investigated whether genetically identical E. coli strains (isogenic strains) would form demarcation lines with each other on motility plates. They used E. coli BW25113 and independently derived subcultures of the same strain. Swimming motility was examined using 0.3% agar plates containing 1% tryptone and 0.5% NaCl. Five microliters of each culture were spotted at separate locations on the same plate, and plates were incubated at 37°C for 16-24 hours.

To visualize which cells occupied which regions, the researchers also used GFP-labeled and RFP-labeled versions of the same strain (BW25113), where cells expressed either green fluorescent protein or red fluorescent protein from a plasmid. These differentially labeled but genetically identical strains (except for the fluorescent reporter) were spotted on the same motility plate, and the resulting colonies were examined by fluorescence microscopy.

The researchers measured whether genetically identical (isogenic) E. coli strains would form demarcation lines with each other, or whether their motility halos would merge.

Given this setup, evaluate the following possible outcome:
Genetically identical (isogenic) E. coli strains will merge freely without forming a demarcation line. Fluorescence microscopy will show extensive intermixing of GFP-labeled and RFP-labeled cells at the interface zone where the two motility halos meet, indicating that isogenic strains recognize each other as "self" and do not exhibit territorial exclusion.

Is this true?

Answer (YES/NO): YES